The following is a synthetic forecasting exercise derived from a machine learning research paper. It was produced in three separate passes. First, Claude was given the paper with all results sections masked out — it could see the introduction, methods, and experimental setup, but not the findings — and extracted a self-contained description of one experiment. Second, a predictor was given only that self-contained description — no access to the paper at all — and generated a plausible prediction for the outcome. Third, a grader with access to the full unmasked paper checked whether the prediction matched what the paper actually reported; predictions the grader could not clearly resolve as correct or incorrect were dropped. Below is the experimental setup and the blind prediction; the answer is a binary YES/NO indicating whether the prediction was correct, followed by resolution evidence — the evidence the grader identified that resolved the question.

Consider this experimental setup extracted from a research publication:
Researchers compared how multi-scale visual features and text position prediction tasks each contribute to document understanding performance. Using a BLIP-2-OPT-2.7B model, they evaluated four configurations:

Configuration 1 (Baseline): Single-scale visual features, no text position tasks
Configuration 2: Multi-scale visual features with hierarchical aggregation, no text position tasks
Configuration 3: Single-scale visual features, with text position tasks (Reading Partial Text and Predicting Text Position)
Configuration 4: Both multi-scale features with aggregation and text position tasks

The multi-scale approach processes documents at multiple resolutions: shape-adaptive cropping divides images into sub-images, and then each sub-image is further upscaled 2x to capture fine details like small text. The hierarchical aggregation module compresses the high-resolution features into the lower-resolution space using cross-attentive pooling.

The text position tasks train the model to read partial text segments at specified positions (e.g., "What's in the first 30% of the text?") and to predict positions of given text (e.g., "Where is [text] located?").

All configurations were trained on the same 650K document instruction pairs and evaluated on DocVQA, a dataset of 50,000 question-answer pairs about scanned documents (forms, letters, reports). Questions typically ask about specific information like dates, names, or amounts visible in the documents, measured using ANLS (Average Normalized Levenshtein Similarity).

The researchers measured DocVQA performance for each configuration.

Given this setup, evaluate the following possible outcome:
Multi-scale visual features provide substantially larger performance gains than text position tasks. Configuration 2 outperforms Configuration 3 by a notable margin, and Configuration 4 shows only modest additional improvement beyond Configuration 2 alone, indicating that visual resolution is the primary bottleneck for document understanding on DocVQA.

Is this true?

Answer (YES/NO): NO